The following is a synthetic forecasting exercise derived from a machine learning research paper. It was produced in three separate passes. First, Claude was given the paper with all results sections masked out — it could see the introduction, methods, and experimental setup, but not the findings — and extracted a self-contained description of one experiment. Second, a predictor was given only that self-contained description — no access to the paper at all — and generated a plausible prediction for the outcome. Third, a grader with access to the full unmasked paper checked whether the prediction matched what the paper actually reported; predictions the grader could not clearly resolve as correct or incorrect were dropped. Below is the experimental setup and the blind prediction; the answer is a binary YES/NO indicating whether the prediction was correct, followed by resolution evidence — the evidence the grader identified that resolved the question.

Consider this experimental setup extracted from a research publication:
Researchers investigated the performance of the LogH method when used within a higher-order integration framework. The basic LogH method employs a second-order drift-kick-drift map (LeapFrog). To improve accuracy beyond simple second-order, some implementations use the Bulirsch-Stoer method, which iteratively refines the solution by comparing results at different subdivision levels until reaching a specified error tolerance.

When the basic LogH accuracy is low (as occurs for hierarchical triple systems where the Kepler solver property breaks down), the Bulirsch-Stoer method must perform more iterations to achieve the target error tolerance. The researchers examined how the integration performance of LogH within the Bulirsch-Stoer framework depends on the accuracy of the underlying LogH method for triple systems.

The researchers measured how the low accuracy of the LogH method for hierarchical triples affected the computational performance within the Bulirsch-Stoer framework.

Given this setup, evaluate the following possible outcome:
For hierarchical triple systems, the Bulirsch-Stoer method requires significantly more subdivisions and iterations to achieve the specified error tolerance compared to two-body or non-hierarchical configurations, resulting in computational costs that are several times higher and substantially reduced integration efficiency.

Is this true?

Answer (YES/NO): YES